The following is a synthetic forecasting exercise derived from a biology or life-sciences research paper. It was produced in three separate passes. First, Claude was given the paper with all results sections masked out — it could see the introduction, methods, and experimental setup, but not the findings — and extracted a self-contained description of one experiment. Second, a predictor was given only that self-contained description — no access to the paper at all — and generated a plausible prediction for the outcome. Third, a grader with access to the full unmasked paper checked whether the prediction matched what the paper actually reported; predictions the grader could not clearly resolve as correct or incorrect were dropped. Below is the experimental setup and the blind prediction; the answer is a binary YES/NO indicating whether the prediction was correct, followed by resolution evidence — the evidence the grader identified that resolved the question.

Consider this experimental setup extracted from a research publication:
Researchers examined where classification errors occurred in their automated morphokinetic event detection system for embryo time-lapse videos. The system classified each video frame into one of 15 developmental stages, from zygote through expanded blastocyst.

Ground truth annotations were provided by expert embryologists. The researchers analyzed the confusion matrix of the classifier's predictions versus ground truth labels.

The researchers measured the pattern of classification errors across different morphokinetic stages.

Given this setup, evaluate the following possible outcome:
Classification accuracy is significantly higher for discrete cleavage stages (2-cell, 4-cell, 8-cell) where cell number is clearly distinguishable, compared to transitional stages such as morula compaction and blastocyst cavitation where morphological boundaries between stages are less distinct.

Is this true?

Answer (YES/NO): NO